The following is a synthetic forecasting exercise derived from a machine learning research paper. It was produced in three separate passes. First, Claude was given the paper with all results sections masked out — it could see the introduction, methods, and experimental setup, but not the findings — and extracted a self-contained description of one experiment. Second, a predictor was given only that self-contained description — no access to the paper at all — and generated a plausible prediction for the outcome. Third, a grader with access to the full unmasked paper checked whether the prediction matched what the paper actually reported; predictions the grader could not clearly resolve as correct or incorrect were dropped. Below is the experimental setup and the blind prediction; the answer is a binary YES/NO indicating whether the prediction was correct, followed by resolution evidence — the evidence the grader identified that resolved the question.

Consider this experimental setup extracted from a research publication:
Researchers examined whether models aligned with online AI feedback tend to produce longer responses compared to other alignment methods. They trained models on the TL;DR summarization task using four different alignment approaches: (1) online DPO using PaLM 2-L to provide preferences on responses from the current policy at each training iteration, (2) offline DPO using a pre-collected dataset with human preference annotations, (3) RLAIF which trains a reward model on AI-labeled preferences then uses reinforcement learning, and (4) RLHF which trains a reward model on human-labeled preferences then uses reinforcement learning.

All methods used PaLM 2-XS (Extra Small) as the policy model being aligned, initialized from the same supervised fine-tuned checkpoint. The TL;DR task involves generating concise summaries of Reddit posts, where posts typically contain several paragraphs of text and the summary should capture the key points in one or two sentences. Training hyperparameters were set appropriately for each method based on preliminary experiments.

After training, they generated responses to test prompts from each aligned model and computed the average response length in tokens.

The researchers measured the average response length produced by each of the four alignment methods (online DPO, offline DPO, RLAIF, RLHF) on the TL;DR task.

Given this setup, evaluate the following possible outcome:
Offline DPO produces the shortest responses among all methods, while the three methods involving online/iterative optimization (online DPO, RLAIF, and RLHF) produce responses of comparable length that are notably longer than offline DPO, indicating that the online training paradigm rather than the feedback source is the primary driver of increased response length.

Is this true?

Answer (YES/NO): NO